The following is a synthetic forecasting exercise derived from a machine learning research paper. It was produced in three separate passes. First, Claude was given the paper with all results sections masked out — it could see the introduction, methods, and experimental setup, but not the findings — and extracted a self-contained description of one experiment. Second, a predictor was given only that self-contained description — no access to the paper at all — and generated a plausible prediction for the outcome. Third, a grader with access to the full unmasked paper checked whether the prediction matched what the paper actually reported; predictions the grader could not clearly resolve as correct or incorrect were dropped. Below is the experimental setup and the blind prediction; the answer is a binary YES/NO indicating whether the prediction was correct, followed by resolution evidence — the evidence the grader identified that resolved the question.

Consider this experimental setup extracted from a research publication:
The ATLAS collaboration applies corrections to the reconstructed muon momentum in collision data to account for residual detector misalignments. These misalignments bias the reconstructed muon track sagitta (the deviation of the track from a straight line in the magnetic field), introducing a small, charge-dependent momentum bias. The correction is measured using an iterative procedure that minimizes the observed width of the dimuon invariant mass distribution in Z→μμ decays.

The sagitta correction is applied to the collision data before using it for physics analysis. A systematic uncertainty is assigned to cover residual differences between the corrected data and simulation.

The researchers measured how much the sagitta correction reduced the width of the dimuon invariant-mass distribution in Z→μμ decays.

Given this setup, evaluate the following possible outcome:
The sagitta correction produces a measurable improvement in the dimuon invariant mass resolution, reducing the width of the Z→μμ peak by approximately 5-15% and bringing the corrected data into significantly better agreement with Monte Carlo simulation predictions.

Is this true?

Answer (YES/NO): NO